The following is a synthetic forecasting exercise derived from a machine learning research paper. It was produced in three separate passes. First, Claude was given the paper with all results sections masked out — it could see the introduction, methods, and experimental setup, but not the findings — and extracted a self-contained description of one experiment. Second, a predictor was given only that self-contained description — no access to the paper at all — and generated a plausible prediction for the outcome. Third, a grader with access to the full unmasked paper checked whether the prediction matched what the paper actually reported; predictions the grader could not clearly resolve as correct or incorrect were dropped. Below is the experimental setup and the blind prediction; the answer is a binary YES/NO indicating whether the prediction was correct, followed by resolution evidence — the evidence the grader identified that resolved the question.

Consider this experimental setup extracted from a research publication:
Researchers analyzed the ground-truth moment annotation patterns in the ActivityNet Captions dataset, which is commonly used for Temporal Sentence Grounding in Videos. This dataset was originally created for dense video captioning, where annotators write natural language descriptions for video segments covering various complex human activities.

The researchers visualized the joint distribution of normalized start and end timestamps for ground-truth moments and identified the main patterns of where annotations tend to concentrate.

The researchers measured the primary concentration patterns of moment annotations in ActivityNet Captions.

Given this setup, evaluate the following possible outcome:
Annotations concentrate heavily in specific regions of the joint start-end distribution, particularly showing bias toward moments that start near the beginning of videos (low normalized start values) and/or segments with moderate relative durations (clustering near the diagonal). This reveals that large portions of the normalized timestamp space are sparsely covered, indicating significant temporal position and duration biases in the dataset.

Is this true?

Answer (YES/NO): NO